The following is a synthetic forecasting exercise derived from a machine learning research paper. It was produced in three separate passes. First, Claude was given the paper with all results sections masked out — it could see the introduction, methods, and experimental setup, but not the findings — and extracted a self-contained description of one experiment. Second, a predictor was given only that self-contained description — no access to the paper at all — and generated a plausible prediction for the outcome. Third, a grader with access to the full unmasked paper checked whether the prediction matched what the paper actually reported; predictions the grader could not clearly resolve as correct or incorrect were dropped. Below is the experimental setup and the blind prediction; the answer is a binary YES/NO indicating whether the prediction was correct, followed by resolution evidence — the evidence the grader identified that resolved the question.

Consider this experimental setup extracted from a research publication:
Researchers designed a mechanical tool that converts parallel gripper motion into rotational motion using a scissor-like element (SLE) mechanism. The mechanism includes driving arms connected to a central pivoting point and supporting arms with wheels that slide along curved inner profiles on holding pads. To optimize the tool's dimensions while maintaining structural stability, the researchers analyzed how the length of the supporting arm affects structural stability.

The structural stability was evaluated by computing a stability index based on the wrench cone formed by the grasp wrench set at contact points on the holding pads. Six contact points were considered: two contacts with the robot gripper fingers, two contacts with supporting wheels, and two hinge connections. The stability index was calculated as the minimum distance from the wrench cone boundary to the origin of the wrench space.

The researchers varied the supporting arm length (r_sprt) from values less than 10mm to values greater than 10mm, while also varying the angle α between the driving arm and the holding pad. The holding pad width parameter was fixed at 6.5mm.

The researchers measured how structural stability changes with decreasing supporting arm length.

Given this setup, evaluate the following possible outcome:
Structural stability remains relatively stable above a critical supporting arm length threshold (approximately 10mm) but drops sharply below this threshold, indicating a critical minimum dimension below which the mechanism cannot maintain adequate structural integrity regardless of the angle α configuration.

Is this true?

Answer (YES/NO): YES